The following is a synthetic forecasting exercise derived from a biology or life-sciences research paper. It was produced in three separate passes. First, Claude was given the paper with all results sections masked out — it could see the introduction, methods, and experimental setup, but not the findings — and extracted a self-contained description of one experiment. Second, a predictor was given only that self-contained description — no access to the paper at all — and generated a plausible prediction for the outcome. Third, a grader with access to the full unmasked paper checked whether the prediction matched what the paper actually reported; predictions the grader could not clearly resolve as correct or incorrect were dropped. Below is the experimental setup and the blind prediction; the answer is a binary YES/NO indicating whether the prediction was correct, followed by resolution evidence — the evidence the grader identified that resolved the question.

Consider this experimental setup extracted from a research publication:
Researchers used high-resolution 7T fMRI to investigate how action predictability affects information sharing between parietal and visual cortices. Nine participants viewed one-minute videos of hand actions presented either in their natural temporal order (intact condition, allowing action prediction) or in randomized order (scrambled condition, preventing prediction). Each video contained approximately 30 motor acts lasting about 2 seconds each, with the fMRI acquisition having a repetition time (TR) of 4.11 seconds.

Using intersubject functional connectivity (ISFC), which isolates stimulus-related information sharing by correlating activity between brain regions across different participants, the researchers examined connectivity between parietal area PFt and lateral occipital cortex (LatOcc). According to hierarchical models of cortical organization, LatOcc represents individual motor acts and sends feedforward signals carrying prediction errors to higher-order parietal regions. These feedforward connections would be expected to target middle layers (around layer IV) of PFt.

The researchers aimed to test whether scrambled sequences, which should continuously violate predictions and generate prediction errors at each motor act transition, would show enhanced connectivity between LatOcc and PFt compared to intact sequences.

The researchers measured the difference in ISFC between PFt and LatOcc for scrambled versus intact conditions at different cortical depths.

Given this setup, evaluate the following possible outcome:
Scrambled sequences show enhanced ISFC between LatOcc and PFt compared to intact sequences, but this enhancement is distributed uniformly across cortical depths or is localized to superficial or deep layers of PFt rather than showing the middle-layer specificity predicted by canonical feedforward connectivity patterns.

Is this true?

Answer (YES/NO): NO